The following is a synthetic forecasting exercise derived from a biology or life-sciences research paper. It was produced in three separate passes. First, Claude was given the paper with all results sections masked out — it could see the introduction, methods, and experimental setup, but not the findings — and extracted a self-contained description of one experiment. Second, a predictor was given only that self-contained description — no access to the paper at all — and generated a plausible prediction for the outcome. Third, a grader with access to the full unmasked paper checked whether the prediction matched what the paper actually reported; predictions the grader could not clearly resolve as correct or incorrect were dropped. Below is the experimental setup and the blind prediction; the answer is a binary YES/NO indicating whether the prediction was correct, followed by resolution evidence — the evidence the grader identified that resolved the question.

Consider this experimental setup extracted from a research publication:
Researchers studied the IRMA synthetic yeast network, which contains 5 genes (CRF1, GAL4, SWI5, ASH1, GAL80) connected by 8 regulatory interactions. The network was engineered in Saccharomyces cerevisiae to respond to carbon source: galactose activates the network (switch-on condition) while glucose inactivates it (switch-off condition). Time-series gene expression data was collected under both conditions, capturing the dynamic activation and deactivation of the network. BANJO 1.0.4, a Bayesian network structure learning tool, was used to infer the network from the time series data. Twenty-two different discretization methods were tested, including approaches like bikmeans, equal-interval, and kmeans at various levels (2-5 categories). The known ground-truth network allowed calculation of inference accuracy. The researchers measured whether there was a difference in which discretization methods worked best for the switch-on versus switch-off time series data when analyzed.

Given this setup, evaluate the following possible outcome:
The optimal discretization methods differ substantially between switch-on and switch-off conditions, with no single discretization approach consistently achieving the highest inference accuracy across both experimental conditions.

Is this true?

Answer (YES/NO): YES